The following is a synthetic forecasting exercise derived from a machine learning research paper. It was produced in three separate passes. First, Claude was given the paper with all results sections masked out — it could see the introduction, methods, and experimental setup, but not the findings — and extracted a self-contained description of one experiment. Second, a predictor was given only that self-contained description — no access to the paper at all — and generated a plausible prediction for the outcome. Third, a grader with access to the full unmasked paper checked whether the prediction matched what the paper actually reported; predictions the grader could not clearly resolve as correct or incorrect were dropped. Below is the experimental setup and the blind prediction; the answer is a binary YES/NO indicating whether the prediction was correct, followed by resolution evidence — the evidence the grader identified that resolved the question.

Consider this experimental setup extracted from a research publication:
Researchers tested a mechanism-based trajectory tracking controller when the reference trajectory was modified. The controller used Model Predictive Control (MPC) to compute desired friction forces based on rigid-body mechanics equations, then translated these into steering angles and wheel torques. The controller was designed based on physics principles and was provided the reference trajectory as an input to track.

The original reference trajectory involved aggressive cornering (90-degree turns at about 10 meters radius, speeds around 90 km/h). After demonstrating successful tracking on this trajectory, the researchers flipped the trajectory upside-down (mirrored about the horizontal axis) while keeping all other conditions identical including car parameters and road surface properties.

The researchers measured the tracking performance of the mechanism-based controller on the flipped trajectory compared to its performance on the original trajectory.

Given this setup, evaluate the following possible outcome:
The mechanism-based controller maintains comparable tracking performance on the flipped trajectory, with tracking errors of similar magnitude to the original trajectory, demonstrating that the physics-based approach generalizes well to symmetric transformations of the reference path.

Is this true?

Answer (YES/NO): YES